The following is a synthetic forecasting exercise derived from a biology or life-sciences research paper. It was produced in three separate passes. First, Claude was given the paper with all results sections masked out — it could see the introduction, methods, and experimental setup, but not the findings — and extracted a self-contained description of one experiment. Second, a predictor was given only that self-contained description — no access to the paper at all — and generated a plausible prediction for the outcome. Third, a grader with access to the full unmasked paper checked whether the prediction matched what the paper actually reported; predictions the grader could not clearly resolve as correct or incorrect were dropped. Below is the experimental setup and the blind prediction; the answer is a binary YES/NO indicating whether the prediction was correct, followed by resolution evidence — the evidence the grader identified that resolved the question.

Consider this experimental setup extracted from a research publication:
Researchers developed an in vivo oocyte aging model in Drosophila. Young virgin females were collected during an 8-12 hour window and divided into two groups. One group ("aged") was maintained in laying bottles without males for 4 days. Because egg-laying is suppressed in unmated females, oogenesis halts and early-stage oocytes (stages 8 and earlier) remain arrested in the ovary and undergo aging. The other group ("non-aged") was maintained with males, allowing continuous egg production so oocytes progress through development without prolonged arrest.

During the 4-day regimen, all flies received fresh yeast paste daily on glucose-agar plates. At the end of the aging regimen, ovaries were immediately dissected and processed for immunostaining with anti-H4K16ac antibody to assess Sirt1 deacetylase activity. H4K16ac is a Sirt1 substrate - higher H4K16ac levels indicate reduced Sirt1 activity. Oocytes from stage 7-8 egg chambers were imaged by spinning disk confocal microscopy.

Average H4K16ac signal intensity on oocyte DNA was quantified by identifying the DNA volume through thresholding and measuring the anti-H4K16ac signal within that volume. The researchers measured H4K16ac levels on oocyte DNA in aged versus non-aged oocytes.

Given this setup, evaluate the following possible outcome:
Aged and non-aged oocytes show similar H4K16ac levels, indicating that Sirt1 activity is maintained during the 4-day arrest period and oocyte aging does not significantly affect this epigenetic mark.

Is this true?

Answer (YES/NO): NO